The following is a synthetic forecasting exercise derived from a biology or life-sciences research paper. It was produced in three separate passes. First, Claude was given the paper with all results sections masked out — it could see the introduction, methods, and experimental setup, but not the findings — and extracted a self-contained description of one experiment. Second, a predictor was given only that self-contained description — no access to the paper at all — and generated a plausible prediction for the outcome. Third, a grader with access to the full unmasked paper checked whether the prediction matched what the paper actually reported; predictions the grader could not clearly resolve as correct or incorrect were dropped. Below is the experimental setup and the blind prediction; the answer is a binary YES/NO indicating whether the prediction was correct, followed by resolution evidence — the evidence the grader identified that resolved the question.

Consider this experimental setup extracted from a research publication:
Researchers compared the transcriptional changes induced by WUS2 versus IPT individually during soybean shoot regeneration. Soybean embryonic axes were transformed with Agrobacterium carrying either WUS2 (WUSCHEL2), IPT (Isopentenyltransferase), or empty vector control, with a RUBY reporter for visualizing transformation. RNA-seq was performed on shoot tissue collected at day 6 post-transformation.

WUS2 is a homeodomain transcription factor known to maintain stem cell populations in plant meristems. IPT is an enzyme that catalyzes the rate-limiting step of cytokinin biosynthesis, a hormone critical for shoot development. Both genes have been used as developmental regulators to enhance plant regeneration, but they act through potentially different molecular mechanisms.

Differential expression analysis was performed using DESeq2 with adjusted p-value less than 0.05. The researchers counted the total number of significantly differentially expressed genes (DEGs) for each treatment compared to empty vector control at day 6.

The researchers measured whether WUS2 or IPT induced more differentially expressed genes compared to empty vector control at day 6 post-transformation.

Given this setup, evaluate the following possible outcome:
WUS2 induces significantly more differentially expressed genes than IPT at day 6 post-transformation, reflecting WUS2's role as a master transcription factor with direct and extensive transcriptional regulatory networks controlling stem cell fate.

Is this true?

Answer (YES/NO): NO